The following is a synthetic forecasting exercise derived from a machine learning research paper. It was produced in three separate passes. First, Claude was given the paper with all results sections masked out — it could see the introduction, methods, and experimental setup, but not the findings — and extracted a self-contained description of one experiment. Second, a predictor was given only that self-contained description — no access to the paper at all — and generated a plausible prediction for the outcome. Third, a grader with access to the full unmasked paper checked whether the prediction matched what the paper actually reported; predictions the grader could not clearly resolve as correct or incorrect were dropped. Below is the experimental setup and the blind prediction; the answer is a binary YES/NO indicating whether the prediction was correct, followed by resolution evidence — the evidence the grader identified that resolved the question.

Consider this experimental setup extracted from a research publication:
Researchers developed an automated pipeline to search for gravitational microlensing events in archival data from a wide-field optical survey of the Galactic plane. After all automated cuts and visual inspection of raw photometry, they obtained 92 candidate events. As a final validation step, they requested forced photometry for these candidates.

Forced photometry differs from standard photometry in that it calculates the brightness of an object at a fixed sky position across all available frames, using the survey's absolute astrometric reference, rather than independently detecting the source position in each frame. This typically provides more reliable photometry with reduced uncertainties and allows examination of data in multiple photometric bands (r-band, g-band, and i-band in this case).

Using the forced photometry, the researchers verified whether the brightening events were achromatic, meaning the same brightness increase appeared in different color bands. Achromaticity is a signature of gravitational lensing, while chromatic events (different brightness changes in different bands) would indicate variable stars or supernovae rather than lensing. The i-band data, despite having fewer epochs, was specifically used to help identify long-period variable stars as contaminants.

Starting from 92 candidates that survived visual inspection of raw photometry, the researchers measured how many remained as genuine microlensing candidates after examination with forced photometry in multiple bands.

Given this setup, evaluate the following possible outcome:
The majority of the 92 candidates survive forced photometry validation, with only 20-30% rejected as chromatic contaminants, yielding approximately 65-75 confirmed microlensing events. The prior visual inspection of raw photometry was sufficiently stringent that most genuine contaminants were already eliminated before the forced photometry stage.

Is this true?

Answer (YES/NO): NO